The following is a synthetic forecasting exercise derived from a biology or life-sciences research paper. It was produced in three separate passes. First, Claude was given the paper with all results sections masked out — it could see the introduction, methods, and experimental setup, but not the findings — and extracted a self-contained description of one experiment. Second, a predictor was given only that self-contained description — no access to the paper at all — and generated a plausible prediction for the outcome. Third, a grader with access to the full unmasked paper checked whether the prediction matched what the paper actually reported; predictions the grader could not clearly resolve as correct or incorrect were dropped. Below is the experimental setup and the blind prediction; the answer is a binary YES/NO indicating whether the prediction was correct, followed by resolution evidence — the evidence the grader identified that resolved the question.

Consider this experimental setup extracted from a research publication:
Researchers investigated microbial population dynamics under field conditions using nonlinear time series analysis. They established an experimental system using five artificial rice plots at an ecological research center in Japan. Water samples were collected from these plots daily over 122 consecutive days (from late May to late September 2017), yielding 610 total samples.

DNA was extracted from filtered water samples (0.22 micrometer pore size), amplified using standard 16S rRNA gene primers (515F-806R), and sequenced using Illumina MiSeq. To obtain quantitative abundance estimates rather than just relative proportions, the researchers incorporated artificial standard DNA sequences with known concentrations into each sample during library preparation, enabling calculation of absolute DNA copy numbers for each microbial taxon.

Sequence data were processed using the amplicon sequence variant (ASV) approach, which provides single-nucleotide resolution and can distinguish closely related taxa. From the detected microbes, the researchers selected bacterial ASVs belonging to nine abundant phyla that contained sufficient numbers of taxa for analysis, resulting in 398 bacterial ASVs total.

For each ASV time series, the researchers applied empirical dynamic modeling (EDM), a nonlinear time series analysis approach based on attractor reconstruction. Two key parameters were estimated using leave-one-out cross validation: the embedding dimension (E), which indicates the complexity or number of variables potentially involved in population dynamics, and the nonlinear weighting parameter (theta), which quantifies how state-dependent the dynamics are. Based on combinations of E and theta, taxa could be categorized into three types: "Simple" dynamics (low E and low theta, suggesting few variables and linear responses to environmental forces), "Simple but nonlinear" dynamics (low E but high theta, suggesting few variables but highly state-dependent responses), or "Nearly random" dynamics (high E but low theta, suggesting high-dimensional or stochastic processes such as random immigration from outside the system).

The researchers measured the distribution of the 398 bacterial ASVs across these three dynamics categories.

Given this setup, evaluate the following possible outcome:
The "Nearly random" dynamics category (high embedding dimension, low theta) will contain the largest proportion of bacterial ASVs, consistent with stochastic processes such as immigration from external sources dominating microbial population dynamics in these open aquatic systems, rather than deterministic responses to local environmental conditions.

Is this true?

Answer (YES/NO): NO